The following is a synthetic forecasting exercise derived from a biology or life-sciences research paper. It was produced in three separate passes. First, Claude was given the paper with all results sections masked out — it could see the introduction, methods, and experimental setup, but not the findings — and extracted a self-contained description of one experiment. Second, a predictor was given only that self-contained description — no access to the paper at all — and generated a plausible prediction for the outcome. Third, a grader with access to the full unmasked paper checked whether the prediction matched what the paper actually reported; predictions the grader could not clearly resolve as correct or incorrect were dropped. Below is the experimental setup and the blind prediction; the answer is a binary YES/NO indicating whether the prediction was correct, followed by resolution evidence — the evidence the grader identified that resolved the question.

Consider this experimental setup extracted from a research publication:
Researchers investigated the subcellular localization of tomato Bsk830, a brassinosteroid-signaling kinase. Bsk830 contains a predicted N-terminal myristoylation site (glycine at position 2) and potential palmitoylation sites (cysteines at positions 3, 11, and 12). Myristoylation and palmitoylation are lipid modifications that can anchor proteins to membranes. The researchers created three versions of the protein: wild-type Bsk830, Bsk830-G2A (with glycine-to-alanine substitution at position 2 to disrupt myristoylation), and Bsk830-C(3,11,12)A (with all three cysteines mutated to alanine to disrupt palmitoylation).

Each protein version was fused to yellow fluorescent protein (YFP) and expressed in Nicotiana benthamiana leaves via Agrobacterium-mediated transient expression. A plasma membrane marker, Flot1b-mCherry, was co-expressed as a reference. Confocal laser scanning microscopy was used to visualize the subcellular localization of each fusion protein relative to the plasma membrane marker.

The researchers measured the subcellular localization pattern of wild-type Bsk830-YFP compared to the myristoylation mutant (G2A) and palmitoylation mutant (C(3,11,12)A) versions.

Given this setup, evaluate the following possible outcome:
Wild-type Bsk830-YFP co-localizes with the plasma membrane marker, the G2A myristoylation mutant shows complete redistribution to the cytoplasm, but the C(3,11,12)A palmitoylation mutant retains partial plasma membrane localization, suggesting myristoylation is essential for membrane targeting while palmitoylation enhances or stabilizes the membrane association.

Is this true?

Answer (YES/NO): NO